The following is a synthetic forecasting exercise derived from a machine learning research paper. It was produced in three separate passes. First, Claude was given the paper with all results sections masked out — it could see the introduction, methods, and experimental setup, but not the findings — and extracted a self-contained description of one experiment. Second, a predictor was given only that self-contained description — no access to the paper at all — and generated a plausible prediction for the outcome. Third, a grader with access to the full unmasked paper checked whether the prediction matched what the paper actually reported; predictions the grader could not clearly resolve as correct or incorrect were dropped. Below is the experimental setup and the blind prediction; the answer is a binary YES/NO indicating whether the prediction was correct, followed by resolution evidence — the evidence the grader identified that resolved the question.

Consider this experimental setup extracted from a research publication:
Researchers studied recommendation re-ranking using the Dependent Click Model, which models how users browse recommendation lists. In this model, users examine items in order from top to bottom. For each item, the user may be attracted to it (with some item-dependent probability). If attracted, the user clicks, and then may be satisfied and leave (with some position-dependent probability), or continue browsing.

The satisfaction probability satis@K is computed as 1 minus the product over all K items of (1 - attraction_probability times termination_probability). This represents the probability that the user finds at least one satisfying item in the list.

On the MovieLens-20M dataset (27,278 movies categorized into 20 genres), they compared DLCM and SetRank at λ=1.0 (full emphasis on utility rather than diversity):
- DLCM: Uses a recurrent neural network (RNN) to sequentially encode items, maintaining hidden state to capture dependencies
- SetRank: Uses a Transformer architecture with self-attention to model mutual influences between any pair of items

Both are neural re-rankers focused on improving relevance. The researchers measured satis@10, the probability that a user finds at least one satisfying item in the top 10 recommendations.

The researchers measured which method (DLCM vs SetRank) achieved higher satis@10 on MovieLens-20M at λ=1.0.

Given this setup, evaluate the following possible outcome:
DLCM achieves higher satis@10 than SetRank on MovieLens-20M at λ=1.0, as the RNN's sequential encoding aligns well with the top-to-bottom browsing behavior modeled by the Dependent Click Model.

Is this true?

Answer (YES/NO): NO